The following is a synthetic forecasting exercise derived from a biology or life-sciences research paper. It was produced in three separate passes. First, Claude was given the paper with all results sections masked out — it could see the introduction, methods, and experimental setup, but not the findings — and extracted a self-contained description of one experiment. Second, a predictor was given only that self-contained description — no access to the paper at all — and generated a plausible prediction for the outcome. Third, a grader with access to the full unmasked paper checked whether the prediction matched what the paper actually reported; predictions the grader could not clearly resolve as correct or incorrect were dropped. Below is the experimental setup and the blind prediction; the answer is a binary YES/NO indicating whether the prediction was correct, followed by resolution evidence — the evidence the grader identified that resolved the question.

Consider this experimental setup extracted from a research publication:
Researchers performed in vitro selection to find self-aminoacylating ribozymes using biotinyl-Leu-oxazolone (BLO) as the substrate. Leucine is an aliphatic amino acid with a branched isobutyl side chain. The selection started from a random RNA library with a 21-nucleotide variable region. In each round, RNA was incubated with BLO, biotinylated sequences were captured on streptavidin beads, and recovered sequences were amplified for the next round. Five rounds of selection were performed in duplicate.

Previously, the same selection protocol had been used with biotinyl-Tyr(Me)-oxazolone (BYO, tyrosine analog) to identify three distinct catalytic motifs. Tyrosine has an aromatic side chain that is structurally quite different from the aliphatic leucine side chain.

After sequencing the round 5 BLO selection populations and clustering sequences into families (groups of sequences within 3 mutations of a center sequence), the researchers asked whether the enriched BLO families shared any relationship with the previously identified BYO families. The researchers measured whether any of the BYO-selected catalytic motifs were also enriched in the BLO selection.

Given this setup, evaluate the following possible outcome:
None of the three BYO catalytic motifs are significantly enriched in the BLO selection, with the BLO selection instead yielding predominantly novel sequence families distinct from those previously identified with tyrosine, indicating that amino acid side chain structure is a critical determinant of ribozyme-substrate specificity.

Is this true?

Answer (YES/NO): NO